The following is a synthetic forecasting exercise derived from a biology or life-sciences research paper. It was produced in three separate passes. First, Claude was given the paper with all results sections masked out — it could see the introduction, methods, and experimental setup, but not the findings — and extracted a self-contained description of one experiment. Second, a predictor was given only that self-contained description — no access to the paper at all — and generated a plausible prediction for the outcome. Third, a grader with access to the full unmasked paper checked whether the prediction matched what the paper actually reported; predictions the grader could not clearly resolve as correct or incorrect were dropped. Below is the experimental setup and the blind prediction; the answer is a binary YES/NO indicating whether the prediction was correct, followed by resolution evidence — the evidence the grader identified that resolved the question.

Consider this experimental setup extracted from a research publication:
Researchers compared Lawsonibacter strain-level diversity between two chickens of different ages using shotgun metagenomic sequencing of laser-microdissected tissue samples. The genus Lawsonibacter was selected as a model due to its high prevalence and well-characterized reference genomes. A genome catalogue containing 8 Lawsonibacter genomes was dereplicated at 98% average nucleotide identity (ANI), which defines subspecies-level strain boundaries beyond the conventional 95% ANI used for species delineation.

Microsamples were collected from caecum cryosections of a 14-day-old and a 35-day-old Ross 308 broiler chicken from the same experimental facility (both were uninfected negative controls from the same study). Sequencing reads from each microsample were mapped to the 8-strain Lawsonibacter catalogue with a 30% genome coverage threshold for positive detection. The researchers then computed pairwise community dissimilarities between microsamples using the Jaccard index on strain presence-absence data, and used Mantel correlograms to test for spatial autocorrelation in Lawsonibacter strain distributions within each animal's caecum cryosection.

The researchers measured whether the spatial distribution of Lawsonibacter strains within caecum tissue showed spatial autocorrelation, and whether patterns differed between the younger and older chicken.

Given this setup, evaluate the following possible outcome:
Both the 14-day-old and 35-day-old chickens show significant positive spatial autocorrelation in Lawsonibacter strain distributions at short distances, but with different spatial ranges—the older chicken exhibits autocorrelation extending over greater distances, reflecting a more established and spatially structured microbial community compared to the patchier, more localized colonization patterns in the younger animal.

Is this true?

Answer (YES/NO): NO